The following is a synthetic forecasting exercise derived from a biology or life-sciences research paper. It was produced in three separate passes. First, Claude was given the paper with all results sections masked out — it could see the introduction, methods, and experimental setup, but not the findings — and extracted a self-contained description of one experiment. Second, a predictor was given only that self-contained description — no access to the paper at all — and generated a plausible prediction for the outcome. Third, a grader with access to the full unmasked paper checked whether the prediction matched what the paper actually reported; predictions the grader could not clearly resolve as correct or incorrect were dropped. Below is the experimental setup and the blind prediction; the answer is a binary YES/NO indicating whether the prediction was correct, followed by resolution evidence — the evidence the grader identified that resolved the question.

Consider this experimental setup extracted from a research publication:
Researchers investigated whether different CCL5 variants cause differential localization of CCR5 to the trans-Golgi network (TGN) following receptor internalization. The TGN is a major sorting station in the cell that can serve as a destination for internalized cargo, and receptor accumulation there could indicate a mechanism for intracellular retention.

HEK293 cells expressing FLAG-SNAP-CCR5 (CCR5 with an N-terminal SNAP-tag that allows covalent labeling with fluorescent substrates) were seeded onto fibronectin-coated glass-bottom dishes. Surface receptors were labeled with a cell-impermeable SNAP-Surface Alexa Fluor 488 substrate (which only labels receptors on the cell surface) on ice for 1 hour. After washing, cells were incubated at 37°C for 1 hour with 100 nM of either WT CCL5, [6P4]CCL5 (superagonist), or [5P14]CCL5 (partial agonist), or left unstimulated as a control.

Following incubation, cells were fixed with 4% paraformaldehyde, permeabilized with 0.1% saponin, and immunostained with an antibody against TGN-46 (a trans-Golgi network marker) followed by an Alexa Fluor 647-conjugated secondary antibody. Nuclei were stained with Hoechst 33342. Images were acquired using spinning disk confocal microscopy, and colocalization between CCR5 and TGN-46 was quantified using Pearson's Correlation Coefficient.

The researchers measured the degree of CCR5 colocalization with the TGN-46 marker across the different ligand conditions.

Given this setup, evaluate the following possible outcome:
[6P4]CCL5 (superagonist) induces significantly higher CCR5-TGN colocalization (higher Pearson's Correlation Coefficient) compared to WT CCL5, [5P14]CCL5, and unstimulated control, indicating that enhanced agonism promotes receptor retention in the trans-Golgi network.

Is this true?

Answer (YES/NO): YES